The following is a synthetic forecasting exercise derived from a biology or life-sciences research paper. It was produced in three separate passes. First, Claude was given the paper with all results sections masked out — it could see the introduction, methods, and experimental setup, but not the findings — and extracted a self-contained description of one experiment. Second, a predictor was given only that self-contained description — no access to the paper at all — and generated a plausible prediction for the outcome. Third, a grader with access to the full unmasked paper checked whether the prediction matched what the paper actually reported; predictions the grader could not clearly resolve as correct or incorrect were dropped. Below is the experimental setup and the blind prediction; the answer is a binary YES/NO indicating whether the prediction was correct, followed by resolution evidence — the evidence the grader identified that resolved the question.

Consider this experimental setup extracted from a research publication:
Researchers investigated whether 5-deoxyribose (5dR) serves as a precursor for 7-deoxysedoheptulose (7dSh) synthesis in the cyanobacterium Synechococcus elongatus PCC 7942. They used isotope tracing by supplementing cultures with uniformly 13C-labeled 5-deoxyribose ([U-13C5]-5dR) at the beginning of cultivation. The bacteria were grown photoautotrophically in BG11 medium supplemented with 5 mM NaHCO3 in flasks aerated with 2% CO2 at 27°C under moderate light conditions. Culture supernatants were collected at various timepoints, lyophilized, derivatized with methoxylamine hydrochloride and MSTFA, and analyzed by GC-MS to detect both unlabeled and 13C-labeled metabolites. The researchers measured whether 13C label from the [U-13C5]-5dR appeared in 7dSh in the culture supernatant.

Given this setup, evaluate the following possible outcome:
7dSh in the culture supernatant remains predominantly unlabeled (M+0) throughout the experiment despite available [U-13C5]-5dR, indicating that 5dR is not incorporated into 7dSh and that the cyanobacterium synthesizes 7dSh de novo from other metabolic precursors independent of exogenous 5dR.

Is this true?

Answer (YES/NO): NO